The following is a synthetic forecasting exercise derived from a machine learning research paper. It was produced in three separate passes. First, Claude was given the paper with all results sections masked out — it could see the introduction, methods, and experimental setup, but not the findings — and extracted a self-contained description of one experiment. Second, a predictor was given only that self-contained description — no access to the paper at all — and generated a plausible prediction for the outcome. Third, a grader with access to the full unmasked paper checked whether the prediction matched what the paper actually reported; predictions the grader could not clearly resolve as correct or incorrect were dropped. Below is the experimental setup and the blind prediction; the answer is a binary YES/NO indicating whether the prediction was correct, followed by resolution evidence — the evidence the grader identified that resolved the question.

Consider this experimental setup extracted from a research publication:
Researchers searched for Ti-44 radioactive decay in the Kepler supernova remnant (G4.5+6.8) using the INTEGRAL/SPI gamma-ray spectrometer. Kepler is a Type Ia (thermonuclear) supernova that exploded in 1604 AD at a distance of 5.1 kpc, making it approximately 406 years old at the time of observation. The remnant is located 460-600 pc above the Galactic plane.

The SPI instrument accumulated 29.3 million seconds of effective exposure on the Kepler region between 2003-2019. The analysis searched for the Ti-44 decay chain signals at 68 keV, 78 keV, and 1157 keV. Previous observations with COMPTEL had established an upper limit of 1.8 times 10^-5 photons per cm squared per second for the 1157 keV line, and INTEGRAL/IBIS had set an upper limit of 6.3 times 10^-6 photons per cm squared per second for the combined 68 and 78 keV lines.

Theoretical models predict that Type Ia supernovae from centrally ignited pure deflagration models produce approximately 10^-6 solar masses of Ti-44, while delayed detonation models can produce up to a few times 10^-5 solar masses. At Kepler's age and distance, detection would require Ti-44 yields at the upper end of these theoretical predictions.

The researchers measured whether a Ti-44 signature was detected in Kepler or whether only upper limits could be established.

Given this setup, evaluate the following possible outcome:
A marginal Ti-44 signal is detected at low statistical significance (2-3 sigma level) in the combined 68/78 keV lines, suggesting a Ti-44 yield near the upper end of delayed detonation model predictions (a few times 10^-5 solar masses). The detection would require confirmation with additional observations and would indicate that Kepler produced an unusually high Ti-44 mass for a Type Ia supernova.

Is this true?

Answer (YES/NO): NO